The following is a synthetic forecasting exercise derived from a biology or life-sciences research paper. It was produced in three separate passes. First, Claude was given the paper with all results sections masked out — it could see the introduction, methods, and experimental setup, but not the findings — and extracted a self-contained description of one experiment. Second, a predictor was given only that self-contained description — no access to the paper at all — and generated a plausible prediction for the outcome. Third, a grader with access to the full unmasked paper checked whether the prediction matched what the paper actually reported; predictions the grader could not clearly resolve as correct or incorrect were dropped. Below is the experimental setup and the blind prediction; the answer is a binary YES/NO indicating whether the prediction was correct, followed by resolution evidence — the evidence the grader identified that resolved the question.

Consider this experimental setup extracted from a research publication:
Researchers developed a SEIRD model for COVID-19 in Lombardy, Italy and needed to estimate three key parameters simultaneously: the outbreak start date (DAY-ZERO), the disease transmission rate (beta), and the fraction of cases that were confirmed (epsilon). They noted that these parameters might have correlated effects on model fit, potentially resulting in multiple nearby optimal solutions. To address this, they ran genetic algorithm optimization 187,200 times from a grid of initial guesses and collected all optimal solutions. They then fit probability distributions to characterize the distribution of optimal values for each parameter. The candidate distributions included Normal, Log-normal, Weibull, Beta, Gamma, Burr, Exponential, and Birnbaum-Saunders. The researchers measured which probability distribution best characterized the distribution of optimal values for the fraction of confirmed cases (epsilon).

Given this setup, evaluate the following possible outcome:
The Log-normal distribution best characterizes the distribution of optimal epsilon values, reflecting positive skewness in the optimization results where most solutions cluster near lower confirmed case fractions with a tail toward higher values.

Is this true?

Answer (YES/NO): NO